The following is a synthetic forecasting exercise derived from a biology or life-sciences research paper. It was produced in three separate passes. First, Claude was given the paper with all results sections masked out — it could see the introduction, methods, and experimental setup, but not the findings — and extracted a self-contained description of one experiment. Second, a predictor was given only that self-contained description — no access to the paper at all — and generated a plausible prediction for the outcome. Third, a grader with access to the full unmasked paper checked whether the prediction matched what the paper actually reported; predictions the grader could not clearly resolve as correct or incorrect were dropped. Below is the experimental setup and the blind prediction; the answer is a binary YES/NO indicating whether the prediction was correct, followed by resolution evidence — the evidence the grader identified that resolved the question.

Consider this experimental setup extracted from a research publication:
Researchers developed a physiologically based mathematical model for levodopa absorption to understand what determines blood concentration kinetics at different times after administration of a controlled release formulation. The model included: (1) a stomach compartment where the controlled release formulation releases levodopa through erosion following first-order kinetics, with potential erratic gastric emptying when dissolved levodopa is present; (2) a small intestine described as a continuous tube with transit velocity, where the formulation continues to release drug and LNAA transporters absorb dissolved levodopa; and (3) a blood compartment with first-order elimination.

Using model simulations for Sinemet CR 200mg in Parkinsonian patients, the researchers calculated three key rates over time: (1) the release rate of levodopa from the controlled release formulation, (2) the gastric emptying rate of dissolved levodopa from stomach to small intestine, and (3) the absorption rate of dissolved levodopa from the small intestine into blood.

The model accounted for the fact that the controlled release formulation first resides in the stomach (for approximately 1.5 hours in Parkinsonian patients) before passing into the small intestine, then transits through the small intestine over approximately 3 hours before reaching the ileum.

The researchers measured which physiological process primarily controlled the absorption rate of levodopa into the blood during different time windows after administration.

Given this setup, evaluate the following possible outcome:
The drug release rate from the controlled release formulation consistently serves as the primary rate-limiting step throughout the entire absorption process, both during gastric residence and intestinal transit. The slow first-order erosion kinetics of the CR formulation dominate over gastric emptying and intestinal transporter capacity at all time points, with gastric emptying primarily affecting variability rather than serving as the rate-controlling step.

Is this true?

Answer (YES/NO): NO